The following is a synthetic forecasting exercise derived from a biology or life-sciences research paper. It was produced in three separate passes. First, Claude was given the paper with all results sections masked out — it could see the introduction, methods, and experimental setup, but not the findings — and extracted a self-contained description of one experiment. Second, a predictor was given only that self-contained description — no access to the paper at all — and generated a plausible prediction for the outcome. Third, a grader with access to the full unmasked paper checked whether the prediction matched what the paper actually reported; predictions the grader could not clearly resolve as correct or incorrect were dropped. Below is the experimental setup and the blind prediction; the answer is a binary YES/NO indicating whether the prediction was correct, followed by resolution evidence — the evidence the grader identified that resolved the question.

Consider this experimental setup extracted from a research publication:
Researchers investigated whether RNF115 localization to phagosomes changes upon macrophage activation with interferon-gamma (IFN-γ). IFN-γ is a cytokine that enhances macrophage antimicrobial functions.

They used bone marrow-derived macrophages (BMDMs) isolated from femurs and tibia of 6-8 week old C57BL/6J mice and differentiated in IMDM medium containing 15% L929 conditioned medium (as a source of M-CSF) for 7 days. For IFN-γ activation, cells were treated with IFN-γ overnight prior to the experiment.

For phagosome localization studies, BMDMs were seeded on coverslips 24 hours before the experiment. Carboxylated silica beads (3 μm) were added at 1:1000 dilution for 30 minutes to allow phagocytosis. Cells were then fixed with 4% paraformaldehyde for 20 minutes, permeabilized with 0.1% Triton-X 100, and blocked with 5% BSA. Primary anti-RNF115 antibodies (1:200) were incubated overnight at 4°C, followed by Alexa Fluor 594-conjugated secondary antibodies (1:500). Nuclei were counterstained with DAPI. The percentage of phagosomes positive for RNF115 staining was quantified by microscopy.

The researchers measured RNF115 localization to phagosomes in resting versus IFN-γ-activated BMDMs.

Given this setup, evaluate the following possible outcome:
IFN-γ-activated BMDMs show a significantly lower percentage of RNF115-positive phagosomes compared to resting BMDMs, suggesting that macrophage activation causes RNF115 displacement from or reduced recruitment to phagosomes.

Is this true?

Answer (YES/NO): NO